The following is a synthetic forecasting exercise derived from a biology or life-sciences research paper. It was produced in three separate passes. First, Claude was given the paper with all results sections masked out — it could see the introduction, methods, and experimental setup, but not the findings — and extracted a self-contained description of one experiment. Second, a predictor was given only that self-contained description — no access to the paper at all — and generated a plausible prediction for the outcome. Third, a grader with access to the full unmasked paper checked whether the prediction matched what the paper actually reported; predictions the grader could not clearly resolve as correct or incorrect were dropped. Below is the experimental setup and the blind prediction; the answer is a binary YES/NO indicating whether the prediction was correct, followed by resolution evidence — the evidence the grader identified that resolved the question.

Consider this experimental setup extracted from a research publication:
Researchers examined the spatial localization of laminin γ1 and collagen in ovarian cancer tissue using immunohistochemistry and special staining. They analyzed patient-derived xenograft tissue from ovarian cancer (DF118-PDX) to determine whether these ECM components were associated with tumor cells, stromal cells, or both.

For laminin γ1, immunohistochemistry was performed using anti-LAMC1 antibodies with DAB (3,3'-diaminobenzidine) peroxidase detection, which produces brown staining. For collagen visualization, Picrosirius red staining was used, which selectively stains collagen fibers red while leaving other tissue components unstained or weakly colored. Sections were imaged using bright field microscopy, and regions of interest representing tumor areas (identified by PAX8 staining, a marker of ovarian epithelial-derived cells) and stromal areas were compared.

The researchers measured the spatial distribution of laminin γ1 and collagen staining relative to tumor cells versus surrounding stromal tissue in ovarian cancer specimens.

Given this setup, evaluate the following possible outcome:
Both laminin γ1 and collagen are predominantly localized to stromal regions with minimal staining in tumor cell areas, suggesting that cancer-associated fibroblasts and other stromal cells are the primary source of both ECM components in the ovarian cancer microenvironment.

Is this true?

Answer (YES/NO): NO